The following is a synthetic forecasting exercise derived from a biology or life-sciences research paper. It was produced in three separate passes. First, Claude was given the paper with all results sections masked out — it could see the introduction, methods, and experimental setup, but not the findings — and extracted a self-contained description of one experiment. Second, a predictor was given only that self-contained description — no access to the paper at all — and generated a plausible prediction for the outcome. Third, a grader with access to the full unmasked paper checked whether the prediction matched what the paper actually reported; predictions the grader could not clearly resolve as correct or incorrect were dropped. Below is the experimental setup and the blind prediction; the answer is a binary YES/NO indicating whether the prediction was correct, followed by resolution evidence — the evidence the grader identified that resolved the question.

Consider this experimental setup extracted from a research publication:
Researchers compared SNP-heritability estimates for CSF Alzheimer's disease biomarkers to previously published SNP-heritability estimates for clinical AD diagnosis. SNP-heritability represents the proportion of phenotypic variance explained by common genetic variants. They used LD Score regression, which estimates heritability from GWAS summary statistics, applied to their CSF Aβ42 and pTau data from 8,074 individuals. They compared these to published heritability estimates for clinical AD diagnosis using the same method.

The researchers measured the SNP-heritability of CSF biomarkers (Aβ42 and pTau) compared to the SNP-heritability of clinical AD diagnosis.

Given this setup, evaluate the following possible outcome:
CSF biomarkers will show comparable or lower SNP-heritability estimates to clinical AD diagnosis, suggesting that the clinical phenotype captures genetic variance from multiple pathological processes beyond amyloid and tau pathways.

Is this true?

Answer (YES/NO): NO